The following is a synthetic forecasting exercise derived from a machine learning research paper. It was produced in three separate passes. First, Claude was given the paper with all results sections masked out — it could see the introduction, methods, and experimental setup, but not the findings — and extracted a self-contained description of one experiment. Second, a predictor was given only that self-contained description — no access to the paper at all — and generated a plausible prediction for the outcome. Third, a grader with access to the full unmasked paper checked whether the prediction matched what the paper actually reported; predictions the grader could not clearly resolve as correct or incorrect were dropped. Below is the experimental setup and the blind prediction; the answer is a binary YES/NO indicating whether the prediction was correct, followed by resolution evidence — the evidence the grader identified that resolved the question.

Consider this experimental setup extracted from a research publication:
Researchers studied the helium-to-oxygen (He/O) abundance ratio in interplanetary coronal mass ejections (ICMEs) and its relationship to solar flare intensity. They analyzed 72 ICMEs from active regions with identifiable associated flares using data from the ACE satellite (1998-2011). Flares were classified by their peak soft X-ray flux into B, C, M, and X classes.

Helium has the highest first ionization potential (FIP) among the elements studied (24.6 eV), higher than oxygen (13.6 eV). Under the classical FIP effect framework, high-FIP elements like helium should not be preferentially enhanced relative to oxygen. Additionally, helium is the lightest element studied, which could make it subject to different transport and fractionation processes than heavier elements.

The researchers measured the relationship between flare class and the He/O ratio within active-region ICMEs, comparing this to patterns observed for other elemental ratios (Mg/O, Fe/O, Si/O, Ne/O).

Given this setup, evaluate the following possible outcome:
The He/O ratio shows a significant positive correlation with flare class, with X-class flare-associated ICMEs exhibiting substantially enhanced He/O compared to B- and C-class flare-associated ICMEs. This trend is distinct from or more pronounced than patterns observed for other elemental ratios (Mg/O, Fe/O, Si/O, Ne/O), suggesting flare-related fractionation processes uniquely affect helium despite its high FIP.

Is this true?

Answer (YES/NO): NO